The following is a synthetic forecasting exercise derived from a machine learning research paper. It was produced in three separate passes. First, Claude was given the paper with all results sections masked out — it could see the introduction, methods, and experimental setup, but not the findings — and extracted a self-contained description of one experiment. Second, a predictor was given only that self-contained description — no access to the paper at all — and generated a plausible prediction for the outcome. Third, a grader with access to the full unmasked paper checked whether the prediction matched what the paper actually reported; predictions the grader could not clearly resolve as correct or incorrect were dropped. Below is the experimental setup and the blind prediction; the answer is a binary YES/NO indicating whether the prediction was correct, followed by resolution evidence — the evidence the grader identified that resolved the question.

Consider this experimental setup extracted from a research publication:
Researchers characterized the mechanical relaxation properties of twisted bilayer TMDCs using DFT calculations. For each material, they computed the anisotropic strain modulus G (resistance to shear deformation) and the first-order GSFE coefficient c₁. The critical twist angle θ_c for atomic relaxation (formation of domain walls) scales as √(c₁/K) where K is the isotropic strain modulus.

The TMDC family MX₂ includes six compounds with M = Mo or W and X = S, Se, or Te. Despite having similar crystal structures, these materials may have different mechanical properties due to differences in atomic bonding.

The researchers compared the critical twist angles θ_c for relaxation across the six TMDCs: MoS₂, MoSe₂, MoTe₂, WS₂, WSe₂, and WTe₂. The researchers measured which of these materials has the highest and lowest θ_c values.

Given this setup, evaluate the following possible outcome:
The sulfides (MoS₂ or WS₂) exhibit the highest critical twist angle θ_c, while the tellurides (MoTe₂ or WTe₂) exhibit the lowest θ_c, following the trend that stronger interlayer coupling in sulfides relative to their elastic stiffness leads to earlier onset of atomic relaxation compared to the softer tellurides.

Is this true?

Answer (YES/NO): NO